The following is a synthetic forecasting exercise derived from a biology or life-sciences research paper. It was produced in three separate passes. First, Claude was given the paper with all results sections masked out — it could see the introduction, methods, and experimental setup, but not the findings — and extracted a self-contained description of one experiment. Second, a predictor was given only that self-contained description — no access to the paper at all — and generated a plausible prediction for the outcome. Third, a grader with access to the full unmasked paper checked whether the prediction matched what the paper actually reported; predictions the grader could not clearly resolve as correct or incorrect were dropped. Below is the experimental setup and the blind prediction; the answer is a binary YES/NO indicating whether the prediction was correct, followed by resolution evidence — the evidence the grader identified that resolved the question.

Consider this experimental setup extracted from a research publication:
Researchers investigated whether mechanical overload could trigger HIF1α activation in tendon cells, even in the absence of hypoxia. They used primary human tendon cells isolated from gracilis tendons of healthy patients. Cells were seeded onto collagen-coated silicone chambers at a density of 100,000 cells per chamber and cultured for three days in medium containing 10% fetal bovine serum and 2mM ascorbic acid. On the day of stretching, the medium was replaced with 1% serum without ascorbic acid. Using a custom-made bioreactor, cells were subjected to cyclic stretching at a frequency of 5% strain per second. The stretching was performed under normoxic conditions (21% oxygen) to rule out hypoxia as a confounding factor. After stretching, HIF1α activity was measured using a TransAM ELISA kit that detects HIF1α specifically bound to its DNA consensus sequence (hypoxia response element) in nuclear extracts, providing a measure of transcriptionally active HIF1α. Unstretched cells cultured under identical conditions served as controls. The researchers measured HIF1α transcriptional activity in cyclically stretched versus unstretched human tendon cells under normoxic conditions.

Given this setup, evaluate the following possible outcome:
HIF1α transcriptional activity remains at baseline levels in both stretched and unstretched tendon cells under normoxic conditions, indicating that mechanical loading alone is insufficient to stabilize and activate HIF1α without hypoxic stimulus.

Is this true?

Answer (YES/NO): NO